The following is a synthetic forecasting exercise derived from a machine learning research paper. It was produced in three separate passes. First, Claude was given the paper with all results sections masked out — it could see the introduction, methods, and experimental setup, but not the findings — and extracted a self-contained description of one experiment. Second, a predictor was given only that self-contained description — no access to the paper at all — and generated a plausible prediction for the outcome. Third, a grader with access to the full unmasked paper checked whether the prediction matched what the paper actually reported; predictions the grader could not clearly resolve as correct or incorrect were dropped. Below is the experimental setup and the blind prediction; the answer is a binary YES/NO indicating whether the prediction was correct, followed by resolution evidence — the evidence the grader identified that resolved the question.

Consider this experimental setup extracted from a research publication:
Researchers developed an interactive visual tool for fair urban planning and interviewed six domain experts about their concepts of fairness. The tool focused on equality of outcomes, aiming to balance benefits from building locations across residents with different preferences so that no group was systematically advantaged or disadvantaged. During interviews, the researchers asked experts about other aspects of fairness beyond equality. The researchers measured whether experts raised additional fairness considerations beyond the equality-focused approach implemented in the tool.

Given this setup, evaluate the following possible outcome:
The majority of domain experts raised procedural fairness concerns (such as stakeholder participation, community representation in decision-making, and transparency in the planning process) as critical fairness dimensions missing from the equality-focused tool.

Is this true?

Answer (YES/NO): NO